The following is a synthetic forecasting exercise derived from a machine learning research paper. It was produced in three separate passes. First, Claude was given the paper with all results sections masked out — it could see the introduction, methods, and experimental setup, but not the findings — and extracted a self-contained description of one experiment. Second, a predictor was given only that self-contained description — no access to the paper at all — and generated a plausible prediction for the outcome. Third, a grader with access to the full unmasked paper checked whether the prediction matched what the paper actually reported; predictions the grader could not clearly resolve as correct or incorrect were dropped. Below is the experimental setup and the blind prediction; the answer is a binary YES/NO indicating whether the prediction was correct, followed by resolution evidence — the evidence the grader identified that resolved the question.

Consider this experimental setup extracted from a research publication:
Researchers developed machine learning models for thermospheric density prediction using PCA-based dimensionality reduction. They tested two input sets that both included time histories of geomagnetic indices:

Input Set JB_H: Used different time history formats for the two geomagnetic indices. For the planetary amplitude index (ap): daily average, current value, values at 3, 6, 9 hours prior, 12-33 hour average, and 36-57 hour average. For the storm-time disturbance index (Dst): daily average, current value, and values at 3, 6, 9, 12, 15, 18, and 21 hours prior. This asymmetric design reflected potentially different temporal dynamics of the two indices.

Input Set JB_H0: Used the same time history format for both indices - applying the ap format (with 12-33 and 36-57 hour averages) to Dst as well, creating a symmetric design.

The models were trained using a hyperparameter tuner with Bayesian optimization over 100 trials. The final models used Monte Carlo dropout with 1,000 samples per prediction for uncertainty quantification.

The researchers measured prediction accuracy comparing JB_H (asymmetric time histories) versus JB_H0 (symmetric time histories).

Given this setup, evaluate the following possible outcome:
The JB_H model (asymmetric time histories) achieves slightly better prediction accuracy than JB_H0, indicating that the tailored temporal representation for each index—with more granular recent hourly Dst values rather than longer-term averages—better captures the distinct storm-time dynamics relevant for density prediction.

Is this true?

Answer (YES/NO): NO